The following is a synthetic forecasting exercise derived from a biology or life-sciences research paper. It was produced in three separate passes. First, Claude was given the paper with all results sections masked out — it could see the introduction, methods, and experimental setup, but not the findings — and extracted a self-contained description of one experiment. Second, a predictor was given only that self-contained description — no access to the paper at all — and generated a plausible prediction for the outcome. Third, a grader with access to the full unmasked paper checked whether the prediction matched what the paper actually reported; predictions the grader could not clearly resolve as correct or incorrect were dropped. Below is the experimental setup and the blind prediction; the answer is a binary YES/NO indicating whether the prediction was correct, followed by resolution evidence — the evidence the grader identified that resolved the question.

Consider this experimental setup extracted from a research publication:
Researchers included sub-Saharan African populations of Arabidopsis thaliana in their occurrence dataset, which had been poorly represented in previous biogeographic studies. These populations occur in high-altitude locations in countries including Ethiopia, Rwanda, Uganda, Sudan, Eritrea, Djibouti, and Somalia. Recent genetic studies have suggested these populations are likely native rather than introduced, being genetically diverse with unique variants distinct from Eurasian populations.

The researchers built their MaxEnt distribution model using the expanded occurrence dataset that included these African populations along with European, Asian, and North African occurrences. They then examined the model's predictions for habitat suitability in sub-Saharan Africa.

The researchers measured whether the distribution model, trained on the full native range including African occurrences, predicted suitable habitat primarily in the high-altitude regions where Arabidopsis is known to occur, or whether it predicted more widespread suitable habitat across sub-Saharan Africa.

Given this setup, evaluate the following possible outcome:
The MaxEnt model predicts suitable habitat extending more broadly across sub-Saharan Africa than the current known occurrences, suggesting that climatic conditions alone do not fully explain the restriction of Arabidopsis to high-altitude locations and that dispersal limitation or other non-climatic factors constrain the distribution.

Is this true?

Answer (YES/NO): NO